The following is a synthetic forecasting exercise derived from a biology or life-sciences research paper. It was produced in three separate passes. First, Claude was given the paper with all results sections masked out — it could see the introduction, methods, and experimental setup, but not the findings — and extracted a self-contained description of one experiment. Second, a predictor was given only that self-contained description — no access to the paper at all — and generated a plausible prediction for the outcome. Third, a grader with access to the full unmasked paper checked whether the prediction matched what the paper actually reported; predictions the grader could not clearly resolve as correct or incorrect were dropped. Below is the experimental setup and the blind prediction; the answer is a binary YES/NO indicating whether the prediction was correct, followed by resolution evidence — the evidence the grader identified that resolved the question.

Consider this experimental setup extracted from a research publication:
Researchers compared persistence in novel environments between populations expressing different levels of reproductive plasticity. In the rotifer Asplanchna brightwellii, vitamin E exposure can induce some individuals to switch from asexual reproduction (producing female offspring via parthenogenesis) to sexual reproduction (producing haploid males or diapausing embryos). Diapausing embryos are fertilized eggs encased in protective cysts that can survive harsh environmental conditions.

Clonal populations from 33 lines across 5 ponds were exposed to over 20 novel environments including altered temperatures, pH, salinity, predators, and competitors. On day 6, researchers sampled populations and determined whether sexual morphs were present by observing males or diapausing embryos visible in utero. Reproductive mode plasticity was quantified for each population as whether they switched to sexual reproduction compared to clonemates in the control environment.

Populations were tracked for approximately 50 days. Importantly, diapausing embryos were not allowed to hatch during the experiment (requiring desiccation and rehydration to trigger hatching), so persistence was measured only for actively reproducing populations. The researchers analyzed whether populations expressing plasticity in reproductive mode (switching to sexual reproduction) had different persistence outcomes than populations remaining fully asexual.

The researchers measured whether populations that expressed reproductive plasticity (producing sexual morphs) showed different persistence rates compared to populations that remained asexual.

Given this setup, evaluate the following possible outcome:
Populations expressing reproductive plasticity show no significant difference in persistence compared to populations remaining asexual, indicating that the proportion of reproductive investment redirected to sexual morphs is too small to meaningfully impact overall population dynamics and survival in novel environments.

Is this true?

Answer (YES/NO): NO